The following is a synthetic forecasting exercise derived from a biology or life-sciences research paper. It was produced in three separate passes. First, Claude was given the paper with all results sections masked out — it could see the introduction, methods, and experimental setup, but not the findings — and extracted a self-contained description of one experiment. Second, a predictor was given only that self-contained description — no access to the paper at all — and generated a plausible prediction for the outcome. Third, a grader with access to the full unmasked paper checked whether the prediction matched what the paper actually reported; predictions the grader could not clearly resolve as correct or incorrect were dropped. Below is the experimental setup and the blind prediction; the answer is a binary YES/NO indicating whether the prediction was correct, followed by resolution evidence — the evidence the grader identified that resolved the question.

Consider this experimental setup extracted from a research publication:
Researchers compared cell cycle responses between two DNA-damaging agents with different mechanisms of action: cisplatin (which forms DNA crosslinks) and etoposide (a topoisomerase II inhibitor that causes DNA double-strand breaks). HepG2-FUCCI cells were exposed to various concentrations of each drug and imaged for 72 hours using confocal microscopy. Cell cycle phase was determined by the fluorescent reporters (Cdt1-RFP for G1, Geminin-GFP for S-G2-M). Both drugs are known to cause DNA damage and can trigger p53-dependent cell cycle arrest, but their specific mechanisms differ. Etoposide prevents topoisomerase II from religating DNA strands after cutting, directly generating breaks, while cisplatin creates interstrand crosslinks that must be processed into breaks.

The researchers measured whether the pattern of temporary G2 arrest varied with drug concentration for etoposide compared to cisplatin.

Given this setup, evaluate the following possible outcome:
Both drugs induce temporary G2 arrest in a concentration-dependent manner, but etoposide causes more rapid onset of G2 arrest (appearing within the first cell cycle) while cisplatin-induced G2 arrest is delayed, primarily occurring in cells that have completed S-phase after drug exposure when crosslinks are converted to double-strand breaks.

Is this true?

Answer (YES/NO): NO